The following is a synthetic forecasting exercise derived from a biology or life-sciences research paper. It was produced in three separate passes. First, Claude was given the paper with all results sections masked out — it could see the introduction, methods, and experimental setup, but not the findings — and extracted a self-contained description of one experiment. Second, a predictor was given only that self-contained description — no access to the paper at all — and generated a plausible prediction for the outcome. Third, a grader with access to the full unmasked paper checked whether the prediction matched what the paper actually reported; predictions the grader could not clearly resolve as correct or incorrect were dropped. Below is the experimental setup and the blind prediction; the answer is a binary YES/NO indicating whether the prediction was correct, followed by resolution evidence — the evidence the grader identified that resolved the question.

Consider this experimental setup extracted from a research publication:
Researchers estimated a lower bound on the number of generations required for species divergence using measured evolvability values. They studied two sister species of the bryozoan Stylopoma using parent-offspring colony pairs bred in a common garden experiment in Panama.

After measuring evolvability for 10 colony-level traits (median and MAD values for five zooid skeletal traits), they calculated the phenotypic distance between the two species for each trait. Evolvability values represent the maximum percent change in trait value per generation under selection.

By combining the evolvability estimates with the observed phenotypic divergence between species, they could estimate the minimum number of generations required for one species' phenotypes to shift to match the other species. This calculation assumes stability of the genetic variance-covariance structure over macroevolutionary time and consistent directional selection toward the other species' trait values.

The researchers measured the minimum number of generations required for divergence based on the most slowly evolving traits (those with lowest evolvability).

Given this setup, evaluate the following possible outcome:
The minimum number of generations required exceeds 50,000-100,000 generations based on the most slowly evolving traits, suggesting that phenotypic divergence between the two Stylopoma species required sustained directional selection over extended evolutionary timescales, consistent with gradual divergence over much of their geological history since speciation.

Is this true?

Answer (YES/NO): NO